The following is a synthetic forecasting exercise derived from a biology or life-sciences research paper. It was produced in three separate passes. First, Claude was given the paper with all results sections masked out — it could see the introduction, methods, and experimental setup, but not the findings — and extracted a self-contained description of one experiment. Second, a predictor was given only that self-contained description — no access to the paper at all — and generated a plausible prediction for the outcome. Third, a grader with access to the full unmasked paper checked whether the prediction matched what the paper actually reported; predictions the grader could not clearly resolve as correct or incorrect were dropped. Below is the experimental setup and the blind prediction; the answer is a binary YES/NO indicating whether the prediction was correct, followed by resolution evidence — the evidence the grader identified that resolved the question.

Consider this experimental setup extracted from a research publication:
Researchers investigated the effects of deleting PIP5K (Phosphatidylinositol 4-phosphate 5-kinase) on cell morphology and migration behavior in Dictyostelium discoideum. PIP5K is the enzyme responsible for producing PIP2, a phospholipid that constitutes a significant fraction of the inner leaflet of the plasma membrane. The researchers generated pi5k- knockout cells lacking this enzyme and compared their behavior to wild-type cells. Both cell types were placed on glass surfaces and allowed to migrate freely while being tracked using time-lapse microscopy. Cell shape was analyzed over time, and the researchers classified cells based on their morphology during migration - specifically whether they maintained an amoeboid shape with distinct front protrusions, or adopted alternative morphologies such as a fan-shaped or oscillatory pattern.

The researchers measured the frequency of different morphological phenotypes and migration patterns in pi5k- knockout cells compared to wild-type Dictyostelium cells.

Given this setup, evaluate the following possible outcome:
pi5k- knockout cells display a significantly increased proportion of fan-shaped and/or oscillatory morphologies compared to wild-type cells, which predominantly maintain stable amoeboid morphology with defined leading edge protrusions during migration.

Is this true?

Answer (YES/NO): YES